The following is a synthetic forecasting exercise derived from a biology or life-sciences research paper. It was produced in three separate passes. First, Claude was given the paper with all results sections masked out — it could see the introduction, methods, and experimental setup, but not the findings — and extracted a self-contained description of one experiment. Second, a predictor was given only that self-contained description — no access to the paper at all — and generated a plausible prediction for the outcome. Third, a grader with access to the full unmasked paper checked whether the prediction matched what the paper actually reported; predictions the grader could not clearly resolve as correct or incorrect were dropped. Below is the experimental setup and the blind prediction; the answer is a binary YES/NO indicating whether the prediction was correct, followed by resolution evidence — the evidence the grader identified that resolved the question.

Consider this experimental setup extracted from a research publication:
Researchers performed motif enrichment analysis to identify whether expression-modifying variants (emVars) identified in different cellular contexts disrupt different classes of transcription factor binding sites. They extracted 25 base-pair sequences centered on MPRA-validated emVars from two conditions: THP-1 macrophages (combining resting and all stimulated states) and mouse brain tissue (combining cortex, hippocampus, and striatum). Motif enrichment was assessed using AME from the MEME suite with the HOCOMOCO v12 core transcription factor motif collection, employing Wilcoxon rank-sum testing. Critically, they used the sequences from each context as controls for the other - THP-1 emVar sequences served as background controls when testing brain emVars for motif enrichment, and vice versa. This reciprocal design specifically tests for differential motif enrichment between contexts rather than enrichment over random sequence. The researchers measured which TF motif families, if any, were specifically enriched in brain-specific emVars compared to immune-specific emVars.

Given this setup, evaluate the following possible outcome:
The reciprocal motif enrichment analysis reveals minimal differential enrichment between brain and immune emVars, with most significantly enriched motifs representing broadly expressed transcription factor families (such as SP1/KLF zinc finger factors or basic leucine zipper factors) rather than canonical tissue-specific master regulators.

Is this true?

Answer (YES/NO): NO